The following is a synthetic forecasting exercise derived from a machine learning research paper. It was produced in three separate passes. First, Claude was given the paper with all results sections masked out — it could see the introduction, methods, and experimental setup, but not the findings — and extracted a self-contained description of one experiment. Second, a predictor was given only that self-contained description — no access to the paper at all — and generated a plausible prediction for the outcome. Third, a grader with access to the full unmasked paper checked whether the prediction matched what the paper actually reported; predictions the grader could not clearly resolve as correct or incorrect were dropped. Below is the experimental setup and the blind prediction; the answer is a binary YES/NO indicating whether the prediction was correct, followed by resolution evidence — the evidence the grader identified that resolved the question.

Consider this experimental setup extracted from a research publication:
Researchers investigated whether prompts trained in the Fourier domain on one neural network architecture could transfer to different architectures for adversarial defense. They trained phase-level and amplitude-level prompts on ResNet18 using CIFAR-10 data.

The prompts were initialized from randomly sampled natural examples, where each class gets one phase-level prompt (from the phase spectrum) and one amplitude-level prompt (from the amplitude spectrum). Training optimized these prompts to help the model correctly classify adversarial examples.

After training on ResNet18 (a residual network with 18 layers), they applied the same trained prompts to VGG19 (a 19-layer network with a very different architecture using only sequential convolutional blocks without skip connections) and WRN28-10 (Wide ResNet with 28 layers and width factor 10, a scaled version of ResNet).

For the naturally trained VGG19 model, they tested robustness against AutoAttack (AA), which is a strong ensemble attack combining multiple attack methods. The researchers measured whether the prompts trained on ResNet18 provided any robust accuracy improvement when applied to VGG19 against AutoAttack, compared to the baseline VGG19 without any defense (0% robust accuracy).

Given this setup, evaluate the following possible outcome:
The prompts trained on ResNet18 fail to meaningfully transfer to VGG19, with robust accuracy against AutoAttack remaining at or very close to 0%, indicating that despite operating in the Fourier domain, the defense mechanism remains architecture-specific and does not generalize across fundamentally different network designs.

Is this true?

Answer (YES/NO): NO